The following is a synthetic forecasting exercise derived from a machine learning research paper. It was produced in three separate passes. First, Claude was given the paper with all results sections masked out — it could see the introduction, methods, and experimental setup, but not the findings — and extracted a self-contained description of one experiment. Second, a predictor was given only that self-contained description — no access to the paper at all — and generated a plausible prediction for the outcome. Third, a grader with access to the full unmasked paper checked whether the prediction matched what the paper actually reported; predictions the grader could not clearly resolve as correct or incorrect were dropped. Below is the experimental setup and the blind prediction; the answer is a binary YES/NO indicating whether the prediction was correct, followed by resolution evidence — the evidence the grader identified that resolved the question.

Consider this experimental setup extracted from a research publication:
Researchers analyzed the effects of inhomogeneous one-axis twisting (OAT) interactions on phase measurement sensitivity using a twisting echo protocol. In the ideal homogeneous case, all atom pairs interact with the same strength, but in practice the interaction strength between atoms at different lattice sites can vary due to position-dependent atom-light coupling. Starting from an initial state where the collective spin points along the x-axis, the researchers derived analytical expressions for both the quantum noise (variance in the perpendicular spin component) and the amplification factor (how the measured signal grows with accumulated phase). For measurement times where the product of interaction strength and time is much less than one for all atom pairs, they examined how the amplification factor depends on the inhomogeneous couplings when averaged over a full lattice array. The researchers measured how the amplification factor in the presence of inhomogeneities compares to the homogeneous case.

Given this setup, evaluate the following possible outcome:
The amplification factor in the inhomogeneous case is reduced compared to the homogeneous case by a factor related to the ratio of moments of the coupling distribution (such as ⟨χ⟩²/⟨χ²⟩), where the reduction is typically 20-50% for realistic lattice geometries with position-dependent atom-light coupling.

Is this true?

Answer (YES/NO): NO